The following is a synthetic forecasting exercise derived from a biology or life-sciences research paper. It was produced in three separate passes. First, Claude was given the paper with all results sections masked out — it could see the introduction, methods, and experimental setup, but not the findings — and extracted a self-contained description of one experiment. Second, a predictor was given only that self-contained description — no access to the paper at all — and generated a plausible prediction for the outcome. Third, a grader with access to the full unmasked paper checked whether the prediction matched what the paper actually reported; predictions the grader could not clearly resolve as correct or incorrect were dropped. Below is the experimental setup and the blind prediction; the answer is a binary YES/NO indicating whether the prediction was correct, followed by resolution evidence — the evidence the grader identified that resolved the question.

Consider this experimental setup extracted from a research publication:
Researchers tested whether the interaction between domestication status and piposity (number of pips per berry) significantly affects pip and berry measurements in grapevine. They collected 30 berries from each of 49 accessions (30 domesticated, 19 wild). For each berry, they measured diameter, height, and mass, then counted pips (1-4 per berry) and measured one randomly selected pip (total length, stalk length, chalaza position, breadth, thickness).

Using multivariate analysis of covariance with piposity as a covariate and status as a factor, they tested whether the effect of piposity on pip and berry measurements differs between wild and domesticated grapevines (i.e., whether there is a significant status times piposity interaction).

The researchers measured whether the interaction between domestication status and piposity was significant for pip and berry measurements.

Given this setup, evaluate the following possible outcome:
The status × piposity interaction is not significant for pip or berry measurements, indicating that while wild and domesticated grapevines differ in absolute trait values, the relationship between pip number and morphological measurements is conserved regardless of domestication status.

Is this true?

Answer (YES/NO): NO